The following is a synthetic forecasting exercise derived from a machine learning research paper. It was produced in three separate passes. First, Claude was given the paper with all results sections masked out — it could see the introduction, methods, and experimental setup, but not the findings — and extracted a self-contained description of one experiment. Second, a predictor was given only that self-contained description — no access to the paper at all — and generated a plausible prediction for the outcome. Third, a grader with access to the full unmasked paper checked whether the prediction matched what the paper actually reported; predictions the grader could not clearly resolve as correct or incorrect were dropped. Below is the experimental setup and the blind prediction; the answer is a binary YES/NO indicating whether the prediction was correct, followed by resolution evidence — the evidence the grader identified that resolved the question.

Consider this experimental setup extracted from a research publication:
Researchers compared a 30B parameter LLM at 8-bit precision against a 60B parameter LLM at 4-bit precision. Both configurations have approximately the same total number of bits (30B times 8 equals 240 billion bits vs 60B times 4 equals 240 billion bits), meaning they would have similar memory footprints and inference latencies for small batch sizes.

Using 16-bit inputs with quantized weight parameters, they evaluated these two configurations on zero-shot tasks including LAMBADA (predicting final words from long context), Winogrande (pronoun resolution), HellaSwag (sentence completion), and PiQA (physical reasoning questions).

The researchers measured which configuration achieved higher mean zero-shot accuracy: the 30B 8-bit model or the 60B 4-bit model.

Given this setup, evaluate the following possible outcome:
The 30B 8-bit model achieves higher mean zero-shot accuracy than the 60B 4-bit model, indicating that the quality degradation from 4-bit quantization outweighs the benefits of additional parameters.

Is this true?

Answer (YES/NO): NO